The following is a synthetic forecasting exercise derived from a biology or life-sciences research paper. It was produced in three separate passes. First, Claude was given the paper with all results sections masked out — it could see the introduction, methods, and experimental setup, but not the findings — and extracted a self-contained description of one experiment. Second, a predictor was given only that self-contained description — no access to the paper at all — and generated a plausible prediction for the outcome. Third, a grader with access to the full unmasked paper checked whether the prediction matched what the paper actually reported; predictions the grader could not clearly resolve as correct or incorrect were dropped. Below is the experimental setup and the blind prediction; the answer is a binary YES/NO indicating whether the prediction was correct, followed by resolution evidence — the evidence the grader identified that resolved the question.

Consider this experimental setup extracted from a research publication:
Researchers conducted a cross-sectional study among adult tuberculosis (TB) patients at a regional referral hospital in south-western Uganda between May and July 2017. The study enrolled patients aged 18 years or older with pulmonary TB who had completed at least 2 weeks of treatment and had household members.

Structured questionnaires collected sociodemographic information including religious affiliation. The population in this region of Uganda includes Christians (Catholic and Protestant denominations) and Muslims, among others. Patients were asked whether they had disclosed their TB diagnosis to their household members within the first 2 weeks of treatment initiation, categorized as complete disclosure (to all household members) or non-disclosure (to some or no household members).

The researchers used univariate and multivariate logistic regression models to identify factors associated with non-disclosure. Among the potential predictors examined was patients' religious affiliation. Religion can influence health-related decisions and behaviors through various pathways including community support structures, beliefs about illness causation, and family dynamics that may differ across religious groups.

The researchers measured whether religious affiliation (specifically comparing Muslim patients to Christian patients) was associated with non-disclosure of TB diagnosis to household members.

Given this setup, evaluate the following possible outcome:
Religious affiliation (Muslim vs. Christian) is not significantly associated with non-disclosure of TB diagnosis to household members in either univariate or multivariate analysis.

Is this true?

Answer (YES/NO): NO